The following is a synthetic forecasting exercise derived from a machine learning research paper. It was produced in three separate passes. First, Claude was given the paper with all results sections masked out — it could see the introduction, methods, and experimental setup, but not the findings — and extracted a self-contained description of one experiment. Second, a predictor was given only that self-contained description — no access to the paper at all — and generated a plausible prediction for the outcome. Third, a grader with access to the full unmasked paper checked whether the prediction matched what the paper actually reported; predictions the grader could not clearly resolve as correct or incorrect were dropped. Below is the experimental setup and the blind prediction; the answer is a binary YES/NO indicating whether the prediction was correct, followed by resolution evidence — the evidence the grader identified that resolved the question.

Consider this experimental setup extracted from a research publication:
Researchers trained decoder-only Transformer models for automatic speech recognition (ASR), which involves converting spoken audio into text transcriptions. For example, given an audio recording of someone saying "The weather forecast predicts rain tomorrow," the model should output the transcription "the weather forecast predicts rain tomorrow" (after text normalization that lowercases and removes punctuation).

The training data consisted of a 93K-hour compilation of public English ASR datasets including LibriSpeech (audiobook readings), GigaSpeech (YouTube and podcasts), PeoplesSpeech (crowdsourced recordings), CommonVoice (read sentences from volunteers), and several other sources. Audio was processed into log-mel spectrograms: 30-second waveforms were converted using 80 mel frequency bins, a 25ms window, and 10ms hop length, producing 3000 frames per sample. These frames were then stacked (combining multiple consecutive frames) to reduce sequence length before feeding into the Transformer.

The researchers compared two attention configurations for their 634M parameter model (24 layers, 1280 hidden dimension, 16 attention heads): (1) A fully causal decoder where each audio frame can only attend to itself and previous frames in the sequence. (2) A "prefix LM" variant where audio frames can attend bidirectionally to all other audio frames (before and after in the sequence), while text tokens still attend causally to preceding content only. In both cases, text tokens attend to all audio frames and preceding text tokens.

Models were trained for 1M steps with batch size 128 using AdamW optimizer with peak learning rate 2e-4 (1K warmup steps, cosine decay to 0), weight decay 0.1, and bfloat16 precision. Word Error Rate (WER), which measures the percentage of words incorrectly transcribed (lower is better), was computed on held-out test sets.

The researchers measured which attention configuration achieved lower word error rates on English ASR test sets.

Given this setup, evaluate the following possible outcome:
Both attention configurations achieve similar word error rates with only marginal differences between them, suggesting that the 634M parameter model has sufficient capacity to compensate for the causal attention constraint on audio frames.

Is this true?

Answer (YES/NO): NO